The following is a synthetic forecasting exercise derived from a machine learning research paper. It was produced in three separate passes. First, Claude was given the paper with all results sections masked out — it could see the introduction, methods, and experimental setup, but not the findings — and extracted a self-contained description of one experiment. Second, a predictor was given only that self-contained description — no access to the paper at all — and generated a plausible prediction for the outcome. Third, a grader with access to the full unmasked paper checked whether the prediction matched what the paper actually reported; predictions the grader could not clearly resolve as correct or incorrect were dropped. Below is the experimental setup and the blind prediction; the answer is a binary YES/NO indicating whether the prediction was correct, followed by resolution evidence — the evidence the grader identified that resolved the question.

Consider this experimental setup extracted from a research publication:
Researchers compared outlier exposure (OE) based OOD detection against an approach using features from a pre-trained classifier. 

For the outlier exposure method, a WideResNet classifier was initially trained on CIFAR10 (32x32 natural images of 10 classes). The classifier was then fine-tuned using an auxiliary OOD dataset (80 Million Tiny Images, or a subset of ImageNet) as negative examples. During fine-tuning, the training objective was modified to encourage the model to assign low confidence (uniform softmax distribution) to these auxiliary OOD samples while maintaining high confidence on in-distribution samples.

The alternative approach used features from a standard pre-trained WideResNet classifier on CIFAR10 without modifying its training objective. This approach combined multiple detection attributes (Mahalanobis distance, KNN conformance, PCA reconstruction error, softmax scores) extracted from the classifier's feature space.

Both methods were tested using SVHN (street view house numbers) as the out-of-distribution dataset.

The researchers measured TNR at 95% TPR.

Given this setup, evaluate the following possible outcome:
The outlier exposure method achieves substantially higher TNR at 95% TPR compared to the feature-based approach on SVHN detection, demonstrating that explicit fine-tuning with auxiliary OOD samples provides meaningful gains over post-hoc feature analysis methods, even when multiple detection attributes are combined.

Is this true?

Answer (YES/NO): NO